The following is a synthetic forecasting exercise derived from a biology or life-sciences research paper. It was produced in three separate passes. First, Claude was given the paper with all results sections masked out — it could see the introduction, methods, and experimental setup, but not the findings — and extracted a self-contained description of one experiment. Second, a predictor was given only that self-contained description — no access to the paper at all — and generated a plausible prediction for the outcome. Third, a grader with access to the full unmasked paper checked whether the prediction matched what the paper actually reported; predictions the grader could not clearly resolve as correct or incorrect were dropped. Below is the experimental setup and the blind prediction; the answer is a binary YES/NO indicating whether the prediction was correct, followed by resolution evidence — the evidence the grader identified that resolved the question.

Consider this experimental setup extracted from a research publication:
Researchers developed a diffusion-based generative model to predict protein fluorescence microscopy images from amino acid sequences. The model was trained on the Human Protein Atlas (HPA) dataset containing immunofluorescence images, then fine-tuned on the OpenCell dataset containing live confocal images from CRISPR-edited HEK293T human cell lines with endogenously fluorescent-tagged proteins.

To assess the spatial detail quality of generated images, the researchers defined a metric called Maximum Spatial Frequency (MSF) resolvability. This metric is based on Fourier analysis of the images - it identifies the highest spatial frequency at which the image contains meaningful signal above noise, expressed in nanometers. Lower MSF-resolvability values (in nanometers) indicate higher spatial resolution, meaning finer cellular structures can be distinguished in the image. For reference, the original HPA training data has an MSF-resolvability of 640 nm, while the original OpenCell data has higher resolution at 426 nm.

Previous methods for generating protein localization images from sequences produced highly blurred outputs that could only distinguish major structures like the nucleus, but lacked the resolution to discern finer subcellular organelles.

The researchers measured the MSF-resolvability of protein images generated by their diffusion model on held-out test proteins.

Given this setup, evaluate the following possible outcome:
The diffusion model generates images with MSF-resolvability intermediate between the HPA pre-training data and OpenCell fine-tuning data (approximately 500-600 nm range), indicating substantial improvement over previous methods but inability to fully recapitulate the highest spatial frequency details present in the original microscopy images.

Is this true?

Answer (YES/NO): NO